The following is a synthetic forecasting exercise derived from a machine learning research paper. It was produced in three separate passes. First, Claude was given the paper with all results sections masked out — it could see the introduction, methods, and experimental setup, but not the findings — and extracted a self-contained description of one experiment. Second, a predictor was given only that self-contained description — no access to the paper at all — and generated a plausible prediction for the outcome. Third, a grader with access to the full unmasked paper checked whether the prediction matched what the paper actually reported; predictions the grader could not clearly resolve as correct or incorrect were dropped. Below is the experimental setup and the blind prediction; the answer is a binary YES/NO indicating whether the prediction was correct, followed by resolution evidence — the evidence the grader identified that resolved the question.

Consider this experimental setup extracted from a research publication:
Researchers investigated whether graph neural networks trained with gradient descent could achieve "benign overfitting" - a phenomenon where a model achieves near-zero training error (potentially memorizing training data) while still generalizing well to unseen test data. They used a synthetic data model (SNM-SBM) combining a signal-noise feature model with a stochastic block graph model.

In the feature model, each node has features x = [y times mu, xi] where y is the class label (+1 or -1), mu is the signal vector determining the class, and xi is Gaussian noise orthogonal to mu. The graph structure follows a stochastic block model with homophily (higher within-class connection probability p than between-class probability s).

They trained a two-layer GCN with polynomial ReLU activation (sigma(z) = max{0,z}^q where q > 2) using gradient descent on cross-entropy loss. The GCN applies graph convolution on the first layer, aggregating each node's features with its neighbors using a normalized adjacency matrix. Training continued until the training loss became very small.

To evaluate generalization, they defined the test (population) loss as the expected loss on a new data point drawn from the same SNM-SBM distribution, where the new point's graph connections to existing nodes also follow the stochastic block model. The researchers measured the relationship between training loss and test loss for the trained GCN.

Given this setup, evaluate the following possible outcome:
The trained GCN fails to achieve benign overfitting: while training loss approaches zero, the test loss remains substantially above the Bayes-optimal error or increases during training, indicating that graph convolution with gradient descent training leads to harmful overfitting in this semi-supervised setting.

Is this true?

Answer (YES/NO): NO